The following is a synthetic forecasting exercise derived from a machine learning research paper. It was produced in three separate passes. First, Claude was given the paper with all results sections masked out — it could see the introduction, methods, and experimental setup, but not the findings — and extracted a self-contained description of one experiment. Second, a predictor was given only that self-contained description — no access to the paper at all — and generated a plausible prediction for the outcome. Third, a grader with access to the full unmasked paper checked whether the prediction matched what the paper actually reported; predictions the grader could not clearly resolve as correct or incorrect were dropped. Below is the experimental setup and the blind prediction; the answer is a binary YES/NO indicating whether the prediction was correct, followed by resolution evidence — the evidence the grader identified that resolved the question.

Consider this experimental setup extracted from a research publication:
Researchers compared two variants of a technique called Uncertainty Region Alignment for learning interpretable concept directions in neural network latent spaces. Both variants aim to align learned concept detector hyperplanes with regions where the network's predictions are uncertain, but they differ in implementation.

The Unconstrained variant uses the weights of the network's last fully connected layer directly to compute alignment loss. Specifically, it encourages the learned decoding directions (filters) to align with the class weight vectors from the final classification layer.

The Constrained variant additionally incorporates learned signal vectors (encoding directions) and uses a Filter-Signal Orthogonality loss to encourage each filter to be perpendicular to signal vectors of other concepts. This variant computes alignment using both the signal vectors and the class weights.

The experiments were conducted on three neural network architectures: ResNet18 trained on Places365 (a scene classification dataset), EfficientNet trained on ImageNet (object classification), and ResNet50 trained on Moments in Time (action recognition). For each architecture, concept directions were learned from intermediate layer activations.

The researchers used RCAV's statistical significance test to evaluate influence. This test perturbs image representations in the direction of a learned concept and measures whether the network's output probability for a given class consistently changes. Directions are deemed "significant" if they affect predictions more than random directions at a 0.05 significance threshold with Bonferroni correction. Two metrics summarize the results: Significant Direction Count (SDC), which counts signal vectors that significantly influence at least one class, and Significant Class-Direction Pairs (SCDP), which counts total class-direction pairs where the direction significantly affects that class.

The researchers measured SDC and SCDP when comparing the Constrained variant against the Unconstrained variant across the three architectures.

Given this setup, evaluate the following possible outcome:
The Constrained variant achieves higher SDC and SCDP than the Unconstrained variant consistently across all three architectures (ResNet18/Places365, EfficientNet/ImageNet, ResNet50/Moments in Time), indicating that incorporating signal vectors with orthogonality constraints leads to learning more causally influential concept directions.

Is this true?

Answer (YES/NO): YES